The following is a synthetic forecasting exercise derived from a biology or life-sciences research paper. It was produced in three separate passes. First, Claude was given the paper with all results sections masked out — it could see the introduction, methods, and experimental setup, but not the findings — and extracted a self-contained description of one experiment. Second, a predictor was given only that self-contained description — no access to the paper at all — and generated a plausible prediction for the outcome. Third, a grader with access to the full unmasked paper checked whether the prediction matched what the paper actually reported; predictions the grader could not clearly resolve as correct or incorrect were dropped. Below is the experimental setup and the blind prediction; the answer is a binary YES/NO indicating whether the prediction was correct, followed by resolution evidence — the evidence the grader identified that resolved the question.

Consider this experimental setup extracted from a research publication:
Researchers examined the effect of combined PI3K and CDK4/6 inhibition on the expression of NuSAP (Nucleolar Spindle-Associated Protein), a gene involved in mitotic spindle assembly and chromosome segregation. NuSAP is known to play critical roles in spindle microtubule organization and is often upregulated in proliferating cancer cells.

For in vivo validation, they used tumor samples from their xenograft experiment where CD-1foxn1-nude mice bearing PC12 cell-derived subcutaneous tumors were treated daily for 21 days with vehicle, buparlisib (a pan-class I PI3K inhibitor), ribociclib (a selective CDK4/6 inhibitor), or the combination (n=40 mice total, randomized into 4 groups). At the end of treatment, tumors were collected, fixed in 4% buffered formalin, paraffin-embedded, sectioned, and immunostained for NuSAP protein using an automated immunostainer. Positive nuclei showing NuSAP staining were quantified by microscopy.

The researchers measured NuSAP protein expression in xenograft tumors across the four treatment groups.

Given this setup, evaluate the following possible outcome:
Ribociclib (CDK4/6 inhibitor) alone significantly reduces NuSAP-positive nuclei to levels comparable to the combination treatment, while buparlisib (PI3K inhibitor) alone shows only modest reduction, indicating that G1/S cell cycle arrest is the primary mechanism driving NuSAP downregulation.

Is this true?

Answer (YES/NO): NO